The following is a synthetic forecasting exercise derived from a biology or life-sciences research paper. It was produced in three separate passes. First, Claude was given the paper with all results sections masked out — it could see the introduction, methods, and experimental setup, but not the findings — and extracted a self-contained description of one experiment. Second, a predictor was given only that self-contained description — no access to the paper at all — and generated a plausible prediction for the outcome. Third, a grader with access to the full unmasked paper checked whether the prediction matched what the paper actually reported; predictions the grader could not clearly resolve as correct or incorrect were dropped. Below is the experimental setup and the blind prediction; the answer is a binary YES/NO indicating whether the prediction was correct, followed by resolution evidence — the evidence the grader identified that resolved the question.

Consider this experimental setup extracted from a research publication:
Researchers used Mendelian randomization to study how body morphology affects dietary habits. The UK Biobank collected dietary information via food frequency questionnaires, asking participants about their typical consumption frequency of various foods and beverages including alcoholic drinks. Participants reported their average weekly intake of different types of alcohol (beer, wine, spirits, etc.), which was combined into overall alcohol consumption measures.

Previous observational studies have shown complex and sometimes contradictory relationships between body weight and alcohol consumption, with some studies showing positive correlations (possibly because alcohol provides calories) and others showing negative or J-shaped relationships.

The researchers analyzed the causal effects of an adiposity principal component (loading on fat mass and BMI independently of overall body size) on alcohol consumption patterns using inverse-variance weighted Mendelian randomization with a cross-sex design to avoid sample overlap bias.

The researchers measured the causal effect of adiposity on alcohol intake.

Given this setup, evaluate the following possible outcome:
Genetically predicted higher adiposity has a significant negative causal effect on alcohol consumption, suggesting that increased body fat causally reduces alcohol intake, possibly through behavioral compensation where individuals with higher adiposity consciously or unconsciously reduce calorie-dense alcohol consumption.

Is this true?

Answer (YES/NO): NO